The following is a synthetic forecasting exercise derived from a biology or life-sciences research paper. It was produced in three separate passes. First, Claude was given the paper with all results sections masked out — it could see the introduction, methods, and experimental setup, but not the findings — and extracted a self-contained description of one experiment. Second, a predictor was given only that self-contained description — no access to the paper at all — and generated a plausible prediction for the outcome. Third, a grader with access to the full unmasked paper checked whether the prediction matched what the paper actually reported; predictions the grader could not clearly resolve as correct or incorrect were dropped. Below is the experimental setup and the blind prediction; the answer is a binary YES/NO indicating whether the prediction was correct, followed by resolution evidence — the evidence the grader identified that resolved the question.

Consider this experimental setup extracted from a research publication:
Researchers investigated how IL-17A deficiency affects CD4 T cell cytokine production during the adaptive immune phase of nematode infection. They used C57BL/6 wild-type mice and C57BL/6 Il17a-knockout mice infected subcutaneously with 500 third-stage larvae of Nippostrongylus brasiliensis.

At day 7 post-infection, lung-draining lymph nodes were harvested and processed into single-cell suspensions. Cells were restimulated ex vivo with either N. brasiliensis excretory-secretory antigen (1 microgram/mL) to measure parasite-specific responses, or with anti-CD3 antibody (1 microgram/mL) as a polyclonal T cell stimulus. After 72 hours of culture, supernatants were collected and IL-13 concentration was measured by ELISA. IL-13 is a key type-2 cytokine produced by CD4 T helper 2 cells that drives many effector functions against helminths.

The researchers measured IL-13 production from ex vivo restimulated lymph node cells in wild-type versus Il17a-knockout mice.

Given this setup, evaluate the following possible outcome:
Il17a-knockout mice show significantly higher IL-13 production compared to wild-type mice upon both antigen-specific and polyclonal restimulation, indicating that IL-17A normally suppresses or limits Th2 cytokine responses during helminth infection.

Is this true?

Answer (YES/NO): NO